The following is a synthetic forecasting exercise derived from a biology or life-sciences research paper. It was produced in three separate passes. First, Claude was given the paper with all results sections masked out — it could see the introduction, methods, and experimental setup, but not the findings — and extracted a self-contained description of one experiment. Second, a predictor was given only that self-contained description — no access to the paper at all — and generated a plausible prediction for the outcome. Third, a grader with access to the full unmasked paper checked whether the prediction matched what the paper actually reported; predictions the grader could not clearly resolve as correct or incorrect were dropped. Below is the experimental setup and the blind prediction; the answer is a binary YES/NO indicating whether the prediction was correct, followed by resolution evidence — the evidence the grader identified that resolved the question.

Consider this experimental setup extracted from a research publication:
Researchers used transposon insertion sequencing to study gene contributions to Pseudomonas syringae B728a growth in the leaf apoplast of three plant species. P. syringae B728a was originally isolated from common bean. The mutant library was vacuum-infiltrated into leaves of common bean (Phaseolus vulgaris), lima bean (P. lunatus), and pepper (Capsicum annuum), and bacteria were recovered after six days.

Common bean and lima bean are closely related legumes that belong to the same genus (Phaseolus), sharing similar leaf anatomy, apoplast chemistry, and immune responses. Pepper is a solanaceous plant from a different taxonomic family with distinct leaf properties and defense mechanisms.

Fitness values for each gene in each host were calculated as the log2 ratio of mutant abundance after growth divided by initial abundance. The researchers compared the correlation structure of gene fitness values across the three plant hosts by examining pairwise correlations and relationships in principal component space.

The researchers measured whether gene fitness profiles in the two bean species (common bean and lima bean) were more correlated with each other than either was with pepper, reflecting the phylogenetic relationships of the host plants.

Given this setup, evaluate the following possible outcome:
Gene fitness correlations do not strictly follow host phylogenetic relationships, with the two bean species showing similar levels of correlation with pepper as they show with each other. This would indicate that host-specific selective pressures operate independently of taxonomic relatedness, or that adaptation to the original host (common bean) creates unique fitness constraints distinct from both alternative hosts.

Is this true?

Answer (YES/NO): NO